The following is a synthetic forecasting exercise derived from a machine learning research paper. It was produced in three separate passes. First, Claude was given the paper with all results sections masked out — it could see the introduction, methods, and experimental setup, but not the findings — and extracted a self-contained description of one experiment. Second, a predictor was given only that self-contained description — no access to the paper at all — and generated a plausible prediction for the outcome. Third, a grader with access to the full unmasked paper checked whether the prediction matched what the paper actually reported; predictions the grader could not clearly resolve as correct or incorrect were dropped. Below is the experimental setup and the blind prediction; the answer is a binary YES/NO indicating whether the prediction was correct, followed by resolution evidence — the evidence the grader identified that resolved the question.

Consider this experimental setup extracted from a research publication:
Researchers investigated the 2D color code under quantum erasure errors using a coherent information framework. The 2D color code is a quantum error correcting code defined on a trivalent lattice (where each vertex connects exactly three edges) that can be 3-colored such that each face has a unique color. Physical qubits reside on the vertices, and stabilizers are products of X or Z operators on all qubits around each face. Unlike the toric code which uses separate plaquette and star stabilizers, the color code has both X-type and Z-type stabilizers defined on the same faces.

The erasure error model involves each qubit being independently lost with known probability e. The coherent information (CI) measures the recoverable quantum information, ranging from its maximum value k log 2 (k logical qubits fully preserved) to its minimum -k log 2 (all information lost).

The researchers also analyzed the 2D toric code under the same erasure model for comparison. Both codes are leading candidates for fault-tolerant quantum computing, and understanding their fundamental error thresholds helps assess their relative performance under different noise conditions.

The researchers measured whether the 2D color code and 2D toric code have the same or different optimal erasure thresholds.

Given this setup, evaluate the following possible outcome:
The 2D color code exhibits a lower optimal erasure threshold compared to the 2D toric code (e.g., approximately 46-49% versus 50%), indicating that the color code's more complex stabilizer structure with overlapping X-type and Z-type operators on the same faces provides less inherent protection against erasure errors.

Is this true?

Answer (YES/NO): NO